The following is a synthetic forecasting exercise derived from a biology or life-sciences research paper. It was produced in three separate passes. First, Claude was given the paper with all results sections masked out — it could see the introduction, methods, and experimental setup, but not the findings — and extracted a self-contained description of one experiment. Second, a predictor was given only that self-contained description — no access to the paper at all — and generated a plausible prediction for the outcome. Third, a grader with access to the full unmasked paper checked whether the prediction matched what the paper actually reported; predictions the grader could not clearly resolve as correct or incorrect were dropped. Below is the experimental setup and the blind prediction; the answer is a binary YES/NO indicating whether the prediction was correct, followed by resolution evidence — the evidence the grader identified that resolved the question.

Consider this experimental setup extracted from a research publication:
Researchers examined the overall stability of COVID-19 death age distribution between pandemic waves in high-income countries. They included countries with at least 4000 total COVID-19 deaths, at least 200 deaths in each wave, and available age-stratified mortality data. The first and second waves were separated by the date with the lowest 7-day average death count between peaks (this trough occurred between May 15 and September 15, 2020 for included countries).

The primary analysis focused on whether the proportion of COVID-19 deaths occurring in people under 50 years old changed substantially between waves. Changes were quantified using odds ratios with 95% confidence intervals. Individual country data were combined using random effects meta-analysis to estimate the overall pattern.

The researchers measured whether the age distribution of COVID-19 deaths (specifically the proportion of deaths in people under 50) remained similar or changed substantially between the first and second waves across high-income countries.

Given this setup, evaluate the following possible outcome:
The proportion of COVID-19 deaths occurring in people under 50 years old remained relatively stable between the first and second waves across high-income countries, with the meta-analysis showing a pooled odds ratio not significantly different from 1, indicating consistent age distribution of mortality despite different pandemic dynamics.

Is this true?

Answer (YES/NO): NO